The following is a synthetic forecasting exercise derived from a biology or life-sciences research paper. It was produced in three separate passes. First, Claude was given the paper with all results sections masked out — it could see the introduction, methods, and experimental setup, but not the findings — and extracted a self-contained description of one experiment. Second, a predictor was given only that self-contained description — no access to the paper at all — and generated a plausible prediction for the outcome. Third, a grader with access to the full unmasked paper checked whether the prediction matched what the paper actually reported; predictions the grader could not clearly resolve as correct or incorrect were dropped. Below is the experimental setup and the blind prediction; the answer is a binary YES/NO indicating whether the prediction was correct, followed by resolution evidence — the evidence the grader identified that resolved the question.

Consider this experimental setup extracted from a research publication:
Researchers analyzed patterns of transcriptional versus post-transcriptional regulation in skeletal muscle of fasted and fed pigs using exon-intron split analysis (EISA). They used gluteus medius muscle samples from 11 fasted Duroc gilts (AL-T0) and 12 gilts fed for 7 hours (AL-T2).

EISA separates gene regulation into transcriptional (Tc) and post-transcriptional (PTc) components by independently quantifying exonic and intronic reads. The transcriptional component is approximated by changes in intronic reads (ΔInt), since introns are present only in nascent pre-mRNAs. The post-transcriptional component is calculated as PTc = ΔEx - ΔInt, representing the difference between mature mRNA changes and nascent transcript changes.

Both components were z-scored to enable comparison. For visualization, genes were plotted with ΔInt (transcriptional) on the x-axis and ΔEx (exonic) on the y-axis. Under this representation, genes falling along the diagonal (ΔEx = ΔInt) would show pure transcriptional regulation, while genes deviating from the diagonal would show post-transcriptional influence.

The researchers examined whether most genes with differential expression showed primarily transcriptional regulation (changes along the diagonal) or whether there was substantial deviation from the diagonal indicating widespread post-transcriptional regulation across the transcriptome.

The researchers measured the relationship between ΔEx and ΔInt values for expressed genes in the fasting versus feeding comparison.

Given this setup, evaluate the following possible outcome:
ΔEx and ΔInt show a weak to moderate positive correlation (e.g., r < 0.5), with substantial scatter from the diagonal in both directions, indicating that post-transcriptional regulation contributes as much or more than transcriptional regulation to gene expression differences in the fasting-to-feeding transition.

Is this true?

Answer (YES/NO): NO